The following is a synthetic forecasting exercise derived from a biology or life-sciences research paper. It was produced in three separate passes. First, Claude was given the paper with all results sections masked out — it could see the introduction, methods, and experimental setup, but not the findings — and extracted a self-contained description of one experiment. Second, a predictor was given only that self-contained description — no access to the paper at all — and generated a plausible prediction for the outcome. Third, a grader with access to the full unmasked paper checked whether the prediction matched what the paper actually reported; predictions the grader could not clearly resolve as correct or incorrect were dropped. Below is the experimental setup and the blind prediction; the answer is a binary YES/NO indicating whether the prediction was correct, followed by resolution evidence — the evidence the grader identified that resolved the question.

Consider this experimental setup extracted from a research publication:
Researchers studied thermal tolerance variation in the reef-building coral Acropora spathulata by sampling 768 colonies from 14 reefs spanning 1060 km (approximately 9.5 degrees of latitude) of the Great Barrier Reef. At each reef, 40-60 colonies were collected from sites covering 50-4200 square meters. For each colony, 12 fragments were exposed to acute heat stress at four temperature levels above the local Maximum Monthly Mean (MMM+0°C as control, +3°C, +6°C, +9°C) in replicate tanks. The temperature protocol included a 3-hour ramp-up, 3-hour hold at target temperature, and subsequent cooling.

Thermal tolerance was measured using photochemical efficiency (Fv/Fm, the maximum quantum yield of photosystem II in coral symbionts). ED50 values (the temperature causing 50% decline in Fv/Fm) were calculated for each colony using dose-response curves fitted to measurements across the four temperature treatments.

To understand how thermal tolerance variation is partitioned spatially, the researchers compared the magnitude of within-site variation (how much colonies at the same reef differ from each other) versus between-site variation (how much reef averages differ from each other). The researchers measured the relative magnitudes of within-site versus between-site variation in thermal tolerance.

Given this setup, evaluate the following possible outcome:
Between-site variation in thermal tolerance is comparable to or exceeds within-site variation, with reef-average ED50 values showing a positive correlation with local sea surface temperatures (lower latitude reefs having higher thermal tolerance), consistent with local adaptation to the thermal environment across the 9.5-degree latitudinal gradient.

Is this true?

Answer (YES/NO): NO